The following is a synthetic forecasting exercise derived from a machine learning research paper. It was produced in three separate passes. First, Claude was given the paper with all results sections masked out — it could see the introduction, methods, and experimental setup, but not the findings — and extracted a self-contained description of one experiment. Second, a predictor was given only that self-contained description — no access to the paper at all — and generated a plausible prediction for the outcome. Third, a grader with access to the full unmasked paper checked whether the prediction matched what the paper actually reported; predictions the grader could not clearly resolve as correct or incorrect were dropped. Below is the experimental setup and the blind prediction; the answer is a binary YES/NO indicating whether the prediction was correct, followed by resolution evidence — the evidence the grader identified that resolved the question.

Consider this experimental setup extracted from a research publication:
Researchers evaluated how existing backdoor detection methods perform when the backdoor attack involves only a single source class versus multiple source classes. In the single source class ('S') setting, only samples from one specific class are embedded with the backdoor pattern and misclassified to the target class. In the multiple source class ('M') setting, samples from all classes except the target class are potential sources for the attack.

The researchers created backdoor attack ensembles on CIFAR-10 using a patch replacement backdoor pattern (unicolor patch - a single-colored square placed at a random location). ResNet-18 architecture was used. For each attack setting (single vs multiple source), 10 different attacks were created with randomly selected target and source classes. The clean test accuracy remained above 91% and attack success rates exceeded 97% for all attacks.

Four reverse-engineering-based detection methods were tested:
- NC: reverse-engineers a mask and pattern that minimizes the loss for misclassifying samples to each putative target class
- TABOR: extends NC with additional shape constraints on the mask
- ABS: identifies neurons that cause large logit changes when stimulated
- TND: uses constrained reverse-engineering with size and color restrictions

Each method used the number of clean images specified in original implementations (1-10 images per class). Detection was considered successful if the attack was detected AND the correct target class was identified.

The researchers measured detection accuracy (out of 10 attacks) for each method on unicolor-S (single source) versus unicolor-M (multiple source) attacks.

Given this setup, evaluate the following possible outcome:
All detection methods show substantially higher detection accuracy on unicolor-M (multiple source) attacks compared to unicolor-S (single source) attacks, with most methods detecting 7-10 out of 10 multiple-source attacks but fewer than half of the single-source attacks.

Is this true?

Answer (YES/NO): NO